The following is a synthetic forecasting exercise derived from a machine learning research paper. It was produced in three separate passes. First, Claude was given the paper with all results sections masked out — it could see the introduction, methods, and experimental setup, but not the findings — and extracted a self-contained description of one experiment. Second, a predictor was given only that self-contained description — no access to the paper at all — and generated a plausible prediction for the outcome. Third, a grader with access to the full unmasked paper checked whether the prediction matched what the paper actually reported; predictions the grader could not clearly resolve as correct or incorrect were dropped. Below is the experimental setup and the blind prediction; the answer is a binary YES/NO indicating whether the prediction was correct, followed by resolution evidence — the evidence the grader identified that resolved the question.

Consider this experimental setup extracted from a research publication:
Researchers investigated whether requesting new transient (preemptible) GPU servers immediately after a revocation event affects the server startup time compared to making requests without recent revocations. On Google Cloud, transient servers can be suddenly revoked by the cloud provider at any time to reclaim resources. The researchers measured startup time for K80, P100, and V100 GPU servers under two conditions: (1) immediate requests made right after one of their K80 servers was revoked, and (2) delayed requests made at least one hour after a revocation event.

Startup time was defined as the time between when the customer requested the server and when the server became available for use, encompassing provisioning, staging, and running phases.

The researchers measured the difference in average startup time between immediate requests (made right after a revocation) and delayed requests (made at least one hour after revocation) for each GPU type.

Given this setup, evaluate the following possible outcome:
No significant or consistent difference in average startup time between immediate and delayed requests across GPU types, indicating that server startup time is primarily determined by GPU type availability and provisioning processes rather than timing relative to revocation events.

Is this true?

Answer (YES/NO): YES